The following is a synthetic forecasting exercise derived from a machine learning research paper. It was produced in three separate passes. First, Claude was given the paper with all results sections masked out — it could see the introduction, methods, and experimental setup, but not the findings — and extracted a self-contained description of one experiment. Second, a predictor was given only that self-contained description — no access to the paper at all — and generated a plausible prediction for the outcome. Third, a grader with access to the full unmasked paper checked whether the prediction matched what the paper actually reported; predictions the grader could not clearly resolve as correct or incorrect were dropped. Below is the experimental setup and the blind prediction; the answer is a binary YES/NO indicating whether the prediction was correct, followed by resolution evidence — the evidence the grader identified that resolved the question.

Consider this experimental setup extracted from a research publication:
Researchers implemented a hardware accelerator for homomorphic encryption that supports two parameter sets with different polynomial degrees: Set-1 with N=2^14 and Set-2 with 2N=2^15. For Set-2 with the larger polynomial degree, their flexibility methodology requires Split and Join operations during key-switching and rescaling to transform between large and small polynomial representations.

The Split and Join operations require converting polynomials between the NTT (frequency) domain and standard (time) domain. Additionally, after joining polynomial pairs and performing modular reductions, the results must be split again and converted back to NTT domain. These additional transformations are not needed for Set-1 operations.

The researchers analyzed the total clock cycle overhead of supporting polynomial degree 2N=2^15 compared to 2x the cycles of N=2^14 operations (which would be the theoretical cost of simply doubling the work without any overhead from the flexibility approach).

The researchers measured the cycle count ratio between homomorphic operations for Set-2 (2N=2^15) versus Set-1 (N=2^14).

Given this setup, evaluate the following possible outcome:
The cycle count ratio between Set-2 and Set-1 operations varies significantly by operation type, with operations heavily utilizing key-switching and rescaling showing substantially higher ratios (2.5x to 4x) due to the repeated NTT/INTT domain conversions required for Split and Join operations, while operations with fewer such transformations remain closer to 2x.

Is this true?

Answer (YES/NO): NO